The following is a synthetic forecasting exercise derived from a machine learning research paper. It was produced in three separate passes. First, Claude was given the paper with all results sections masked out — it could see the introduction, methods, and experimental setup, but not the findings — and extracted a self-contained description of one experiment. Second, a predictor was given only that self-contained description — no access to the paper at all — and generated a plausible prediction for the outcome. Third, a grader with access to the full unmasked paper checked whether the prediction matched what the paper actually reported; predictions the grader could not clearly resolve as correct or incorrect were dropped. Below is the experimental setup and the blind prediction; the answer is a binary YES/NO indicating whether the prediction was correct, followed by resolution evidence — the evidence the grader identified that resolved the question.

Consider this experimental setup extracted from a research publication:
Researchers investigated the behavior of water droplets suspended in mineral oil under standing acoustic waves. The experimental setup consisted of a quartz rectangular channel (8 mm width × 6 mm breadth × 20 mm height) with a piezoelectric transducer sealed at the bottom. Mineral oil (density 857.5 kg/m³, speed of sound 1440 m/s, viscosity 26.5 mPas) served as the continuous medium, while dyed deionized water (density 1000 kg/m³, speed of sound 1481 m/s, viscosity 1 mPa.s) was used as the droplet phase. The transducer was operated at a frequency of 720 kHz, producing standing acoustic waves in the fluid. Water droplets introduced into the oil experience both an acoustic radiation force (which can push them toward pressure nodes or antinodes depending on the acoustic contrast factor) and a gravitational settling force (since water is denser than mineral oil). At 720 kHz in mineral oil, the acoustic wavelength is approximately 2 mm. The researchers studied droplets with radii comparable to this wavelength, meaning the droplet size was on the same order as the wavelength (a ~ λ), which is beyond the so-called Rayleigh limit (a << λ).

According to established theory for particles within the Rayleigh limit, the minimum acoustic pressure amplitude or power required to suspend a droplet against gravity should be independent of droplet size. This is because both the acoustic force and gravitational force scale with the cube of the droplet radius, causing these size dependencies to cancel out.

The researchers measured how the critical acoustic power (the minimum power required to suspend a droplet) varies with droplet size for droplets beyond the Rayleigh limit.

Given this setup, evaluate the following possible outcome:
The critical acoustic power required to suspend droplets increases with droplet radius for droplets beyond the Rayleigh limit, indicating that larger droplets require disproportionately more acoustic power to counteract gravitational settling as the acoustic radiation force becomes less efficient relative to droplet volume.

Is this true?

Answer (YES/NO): YES